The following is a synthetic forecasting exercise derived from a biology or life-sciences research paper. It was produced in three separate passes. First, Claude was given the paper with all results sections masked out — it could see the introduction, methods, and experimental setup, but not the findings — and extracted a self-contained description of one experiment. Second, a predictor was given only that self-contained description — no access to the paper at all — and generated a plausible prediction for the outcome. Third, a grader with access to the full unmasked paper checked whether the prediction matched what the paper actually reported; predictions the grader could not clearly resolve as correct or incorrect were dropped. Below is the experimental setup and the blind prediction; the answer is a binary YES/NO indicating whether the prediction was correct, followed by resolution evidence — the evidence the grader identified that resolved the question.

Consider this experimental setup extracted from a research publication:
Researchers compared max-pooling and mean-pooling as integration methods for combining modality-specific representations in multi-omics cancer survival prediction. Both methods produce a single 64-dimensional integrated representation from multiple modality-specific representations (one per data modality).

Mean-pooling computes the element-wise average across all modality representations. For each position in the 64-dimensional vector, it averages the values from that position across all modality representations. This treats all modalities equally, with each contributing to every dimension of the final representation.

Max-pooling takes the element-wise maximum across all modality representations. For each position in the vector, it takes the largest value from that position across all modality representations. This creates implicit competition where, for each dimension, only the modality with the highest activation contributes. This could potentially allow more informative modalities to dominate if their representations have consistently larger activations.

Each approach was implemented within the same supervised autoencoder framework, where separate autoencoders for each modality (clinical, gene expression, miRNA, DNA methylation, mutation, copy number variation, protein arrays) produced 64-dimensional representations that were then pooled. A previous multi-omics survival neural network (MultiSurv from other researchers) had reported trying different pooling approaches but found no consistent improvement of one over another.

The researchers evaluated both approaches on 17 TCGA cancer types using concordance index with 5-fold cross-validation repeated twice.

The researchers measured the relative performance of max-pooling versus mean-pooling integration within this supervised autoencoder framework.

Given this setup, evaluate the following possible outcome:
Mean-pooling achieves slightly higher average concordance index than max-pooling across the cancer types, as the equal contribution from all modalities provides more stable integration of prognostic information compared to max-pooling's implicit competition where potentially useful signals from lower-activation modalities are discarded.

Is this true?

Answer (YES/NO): NO